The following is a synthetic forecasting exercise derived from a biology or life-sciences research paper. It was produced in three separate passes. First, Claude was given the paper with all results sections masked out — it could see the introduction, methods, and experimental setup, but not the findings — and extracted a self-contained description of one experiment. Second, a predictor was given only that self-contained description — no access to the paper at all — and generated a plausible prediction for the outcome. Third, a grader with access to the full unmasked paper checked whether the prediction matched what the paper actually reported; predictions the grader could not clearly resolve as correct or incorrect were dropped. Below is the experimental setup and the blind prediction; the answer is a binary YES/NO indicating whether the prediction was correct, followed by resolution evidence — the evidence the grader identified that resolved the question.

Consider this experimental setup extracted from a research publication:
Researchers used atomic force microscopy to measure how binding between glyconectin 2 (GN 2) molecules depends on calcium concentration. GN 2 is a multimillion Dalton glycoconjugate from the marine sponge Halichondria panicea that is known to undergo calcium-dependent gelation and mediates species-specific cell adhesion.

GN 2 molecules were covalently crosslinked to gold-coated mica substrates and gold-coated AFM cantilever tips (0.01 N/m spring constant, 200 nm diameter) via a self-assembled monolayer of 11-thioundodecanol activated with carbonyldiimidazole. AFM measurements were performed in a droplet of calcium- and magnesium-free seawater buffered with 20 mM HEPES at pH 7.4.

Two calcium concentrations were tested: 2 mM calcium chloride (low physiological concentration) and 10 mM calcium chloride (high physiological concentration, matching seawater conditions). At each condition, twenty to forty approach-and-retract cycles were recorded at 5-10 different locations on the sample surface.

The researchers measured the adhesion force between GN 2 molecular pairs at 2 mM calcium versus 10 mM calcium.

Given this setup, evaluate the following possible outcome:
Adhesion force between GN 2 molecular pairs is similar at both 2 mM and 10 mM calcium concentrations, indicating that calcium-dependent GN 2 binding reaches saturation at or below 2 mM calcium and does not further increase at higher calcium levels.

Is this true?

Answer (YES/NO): NO